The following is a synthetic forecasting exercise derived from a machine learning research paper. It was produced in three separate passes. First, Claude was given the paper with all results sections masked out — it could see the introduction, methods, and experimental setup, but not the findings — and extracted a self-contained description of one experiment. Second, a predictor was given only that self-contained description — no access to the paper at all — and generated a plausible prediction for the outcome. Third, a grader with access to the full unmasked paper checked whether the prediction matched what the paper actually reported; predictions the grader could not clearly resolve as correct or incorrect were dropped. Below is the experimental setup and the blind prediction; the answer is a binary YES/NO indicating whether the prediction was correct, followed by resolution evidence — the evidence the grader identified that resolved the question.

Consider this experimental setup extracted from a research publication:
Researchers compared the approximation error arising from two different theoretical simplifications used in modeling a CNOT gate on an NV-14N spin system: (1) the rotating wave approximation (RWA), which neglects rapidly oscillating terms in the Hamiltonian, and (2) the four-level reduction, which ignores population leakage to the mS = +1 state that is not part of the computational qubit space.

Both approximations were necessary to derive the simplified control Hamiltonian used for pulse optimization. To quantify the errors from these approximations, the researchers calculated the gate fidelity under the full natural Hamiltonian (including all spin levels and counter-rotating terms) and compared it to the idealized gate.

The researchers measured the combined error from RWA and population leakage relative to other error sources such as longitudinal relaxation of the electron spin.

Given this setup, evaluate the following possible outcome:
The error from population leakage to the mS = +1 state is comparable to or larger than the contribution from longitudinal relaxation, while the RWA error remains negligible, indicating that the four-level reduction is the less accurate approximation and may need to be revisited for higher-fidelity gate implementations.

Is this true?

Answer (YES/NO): NO